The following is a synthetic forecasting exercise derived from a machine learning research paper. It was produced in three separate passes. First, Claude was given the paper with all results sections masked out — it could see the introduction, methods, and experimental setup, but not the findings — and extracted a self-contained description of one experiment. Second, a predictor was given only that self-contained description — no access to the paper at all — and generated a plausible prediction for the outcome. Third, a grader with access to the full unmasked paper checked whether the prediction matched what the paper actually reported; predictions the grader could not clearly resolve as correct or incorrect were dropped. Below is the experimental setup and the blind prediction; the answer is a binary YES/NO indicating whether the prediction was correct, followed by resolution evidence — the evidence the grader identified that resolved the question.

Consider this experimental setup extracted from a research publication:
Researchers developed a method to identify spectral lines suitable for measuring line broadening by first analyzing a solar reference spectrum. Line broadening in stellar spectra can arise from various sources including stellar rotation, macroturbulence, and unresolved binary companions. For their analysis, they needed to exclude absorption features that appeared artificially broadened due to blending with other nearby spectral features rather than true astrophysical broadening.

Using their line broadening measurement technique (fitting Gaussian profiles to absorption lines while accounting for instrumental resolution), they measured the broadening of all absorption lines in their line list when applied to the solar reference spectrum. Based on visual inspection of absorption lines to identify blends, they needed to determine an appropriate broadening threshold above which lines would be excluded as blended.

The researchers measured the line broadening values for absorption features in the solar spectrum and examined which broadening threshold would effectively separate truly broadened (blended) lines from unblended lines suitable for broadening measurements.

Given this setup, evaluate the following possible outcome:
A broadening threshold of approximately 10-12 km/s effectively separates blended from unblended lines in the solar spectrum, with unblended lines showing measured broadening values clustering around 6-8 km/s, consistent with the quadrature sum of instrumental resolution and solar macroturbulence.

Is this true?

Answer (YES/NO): NO